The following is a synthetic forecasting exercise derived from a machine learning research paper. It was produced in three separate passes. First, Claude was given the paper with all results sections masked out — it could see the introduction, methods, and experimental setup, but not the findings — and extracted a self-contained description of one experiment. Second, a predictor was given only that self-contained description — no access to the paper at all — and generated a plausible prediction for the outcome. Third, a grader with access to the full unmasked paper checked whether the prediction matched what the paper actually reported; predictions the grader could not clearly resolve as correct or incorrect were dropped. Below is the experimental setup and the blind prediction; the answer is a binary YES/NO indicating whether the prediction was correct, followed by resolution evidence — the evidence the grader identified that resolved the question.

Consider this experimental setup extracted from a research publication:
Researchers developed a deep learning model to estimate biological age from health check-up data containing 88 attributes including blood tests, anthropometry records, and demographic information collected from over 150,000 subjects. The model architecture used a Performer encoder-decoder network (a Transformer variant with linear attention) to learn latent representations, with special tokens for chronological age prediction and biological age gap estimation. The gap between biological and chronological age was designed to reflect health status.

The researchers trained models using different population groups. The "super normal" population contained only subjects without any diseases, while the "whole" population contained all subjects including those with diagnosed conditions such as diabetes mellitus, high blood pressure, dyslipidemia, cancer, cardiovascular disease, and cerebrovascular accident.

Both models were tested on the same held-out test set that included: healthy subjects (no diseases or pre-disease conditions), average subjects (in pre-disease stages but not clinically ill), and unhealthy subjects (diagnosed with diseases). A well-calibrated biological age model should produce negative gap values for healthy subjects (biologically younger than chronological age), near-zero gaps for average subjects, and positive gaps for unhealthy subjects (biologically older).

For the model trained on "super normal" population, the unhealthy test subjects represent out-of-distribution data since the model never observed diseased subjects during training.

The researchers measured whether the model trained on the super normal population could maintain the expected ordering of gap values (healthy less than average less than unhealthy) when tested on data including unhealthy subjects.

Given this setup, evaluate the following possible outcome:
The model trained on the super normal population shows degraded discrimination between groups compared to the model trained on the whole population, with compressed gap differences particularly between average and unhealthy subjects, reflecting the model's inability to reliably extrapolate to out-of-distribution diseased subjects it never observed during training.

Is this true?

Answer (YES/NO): NO